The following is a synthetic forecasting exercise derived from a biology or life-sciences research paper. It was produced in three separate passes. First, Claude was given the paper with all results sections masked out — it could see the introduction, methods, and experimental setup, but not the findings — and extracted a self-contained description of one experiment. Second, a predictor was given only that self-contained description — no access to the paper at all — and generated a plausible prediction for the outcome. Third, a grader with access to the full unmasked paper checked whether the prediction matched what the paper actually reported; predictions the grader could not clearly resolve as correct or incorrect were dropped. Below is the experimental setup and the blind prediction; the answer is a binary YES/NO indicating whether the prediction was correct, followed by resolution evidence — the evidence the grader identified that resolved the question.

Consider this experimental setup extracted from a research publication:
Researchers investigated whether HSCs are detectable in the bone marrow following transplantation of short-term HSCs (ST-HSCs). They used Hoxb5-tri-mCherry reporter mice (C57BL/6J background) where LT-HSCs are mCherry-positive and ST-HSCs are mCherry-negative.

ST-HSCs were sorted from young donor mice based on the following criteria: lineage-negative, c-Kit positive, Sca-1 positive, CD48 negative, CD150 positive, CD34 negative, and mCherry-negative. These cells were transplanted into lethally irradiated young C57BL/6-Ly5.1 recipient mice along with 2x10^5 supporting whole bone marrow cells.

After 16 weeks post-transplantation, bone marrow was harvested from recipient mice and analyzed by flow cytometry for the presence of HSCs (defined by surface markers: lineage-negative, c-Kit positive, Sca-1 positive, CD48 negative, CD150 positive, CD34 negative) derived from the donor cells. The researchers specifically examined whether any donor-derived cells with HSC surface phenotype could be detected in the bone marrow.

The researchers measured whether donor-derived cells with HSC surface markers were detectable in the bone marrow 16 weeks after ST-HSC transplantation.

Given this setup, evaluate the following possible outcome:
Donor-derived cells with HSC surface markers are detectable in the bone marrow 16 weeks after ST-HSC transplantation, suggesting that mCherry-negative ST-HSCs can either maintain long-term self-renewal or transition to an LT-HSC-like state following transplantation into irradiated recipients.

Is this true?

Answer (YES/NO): NO